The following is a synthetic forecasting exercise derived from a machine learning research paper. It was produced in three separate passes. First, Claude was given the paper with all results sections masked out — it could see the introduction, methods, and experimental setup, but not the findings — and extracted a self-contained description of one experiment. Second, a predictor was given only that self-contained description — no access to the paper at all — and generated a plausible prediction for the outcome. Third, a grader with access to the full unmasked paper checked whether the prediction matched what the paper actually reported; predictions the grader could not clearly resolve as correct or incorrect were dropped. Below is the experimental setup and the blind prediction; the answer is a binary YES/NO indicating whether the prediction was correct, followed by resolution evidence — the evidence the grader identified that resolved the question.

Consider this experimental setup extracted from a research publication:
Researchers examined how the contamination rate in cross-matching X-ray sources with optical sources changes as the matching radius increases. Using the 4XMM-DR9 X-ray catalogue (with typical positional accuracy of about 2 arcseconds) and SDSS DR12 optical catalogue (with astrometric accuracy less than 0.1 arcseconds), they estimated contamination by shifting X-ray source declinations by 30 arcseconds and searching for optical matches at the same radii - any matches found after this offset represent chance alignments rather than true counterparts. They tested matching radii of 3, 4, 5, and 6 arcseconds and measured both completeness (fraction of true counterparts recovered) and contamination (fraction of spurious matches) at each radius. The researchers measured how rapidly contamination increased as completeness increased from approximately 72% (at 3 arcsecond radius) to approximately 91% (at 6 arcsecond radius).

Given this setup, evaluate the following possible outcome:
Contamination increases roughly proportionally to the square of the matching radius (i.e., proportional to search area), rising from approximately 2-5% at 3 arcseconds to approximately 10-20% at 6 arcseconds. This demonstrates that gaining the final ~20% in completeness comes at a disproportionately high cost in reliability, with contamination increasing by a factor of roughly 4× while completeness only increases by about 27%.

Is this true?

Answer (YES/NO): NO